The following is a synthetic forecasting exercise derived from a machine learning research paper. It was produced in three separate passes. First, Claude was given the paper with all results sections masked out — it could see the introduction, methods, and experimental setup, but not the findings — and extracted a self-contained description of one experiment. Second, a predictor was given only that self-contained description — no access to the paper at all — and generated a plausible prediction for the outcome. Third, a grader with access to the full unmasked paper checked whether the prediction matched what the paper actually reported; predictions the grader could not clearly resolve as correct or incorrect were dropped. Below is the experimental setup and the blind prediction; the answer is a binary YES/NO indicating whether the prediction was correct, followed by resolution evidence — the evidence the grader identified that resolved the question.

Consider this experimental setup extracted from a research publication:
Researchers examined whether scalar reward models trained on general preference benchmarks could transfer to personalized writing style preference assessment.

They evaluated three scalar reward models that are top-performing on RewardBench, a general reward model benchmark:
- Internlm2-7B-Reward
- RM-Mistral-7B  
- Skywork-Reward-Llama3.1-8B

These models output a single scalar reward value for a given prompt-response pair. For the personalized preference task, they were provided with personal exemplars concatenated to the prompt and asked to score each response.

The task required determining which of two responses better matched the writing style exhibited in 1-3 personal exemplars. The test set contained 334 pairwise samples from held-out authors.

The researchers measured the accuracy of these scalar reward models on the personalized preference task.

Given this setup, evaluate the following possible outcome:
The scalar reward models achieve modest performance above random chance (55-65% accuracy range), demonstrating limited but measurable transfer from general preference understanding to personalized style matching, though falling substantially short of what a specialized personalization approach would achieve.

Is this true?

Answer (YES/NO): NO